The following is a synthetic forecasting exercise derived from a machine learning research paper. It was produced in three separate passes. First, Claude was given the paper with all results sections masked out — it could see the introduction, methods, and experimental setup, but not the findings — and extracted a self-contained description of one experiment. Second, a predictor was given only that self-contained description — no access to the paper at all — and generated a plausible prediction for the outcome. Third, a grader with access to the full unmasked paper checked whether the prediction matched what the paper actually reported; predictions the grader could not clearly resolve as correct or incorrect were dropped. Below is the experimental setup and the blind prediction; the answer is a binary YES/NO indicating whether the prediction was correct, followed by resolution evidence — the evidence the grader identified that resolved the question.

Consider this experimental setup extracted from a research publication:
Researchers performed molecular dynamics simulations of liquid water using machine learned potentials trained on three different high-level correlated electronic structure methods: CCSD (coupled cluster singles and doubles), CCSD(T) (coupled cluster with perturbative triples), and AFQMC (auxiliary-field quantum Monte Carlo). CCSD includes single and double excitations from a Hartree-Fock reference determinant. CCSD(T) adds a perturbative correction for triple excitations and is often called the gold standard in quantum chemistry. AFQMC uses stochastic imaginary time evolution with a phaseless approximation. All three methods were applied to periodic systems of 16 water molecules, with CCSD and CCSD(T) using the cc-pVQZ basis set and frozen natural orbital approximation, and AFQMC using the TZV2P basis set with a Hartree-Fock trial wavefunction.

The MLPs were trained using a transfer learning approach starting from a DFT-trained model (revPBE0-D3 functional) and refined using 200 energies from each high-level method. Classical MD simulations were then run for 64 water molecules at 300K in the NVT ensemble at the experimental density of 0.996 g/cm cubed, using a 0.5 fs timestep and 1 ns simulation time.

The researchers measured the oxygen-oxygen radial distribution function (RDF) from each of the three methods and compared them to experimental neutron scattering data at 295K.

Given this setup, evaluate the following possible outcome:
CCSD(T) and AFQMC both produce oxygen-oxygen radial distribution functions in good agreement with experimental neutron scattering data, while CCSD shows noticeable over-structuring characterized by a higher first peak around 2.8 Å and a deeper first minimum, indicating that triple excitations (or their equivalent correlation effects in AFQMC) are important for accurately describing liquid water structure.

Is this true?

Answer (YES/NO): NO